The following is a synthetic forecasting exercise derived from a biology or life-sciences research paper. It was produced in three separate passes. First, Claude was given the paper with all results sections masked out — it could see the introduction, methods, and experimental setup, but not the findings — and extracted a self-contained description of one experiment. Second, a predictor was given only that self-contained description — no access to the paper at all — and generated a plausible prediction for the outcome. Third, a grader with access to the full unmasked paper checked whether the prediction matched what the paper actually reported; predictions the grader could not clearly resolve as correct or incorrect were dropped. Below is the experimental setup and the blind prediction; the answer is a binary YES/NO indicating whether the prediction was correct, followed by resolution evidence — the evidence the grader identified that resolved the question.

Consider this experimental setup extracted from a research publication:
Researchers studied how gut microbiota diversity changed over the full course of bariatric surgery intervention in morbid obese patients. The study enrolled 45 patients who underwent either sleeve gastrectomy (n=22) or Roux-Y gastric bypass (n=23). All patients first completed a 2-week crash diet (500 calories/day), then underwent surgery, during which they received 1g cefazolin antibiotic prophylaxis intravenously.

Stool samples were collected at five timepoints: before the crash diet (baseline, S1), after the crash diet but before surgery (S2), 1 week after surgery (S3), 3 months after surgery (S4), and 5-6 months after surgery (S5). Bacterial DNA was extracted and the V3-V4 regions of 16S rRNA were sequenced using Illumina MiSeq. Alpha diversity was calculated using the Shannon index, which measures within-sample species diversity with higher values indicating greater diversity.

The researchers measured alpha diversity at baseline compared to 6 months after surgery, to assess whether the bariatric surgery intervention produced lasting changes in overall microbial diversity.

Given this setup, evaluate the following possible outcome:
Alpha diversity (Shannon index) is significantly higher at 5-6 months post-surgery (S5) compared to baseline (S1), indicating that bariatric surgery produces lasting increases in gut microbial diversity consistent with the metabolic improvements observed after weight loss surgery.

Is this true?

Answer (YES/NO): NO